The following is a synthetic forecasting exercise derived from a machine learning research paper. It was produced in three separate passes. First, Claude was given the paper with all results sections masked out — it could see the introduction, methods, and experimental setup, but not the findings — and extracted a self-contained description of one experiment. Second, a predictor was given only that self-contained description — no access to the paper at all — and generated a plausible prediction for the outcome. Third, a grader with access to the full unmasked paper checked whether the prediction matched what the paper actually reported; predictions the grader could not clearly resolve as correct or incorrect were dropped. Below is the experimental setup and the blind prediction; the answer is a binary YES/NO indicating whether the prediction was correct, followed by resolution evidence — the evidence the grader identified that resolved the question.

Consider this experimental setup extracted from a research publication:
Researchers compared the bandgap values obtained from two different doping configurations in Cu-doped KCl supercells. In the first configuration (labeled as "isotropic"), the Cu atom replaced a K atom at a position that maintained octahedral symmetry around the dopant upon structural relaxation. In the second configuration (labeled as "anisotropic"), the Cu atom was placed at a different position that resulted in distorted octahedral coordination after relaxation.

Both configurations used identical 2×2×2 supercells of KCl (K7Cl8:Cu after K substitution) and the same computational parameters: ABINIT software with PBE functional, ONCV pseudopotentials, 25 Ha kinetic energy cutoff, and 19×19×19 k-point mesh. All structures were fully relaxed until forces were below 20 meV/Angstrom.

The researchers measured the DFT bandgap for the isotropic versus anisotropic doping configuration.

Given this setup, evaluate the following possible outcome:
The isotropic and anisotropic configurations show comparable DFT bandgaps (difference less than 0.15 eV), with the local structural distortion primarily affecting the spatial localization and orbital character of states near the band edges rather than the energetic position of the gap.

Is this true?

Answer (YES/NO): NO